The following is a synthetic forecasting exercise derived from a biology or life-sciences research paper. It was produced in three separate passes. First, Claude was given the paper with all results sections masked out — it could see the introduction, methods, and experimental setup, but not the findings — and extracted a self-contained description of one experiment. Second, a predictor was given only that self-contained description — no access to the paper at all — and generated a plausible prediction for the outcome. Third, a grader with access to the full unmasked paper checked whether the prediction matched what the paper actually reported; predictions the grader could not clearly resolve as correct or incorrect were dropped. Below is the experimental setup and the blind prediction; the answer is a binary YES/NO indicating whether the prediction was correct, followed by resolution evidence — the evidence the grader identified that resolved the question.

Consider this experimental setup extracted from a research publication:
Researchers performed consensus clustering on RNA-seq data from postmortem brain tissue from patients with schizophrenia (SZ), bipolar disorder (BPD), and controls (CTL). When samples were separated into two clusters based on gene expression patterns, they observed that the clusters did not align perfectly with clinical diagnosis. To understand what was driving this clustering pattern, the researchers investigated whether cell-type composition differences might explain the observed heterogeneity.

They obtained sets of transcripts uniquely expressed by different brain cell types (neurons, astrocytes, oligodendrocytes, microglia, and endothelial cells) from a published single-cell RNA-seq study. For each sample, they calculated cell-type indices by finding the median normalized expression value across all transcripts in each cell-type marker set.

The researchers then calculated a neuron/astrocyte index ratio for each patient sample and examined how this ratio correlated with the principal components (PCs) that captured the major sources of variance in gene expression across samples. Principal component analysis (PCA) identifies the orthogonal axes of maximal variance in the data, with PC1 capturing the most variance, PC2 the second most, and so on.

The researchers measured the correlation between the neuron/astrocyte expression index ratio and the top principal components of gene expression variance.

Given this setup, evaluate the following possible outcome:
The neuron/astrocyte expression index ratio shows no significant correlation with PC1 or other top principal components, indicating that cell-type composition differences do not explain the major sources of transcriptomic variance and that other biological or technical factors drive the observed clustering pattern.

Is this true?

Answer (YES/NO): NO